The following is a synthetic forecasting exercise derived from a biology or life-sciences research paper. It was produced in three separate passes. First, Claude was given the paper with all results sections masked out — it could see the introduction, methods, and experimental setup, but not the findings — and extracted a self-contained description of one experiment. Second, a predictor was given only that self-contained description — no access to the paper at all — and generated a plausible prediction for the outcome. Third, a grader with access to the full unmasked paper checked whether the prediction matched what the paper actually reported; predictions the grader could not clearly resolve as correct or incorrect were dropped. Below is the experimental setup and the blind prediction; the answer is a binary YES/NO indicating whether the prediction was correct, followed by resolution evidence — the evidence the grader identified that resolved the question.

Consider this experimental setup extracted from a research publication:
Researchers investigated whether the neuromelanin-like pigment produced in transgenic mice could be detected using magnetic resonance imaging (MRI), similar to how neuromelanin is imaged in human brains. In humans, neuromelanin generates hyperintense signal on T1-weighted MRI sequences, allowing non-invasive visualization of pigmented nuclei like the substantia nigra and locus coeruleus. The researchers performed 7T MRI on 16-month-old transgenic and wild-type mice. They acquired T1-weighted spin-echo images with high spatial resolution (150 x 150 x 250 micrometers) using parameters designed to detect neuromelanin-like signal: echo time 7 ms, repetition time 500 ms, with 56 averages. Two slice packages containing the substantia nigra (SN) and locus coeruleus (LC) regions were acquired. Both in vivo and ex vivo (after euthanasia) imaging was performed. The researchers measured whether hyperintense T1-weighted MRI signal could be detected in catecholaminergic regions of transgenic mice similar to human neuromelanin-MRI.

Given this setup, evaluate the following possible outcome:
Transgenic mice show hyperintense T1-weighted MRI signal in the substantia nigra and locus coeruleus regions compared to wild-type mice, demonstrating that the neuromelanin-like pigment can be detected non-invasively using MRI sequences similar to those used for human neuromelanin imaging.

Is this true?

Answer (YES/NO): YES